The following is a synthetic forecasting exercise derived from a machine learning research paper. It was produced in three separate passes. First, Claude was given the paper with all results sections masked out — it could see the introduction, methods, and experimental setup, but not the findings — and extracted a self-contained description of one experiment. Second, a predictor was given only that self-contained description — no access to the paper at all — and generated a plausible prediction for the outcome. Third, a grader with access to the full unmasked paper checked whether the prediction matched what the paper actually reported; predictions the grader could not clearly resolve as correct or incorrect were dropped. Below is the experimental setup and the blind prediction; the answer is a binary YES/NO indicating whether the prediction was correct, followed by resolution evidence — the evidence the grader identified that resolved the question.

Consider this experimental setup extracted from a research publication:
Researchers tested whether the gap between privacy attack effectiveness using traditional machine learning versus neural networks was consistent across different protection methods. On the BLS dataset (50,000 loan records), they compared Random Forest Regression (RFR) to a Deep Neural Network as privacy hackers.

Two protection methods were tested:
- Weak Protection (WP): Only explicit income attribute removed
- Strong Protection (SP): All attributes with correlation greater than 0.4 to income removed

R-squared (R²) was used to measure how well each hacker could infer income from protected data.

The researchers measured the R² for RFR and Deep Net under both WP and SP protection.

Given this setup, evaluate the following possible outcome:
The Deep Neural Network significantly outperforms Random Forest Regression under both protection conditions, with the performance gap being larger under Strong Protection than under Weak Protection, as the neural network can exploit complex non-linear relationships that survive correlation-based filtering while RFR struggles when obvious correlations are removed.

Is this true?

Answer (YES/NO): NO